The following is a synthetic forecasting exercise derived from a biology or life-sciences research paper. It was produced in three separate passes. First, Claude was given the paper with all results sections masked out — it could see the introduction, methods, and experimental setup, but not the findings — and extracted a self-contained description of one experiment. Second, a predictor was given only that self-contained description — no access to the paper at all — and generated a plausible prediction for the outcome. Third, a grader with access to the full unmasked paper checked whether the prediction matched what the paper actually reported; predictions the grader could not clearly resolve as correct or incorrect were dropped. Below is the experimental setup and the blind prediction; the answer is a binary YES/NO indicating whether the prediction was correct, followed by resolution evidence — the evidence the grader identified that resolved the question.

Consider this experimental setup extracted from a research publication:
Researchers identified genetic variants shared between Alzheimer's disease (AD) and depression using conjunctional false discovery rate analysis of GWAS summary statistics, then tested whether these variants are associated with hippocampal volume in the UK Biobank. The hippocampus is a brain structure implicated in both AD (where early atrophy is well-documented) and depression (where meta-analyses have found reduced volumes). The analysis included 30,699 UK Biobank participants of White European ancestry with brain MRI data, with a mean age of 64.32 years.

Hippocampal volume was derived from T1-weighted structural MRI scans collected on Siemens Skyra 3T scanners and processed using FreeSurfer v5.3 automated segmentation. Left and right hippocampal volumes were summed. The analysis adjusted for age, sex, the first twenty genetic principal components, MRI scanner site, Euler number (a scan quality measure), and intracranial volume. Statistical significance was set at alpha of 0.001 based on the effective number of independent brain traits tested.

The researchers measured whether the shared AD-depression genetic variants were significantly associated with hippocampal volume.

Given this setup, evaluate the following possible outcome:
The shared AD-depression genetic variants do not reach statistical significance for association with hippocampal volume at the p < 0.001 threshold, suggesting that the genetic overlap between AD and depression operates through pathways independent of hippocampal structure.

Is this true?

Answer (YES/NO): YES